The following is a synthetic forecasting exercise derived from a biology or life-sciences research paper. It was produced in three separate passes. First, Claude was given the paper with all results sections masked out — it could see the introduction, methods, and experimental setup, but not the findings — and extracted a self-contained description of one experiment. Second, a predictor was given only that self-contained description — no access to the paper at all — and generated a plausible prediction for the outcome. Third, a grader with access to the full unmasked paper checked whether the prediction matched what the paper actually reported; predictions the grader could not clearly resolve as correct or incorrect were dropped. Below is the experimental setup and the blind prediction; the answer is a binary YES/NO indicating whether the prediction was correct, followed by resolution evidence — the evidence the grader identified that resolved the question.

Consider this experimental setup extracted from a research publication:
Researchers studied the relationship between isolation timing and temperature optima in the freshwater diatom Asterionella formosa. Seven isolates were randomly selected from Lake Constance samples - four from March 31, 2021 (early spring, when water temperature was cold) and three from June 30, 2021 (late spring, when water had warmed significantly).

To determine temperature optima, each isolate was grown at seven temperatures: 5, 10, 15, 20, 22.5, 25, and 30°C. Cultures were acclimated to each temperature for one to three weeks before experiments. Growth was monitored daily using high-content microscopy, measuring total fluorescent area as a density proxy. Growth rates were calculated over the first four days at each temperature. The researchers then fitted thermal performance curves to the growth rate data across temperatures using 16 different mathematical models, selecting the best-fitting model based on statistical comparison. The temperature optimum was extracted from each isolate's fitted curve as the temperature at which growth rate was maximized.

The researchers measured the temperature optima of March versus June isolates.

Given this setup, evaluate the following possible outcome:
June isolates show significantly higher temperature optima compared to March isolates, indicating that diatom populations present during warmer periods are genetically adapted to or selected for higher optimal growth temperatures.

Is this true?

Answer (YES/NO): NO